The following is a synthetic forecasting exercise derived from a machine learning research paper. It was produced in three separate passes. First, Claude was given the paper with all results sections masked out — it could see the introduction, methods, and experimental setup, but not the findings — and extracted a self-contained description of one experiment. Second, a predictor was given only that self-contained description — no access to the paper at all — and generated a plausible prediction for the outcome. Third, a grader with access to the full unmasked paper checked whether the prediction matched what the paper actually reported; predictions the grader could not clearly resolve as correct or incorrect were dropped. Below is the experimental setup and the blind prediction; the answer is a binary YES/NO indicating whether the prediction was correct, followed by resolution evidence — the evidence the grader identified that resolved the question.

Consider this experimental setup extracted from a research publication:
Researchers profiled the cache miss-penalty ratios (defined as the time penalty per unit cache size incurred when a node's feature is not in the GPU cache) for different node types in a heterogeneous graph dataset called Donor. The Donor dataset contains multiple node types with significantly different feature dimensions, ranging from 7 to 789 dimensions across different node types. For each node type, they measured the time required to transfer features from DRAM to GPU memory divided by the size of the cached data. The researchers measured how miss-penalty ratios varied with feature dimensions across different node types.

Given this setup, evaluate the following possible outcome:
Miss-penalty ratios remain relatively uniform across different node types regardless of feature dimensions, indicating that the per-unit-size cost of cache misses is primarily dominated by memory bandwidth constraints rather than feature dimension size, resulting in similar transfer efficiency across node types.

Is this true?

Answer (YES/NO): NO